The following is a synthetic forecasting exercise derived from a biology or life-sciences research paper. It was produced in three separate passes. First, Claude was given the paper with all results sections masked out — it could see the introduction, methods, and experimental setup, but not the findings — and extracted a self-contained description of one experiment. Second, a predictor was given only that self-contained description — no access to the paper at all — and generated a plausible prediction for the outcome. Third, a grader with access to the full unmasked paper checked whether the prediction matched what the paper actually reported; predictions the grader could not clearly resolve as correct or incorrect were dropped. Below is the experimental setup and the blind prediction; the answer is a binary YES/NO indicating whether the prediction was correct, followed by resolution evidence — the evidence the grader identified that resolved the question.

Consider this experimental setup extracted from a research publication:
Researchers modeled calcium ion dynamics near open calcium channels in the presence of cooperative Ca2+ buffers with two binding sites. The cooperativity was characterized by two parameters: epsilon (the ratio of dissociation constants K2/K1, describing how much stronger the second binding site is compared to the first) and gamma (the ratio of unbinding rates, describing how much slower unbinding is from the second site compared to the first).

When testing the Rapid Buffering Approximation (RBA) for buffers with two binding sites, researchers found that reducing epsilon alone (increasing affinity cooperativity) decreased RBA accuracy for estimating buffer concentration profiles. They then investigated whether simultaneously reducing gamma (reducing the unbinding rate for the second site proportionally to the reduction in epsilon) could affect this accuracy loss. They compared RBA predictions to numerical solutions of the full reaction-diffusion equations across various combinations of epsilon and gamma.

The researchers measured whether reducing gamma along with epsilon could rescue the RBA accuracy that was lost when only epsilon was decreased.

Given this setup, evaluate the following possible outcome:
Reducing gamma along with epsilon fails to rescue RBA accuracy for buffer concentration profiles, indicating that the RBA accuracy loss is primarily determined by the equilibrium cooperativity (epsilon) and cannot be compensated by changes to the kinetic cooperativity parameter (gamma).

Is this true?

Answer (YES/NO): NO